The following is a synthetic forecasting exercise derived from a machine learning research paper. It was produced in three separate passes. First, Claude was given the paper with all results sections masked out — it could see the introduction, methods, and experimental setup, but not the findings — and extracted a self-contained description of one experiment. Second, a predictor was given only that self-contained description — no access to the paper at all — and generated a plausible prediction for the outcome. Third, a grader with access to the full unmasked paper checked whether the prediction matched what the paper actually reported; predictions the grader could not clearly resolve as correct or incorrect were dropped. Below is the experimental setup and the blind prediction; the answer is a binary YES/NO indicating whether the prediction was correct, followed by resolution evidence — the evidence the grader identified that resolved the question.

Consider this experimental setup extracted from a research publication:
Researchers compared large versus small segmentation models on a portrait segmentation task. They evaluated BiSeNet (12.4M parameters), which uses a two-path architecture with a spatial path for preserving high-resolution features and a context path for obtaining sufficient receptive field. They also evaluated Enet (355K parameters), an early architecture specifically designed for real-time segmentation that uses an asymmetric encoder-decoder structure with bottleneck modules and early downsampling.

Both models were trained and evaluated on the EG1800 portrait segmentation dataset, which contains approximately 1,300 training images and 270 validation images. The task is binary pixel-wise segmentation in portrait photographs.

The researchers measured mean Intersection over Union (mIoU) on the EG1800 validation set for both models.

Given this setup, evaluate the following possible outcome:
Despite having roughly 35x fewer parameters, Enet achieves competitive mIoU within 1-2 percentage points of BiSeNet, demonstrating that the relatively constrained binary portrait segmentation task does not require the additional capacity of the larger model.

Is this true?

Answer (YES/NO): YES